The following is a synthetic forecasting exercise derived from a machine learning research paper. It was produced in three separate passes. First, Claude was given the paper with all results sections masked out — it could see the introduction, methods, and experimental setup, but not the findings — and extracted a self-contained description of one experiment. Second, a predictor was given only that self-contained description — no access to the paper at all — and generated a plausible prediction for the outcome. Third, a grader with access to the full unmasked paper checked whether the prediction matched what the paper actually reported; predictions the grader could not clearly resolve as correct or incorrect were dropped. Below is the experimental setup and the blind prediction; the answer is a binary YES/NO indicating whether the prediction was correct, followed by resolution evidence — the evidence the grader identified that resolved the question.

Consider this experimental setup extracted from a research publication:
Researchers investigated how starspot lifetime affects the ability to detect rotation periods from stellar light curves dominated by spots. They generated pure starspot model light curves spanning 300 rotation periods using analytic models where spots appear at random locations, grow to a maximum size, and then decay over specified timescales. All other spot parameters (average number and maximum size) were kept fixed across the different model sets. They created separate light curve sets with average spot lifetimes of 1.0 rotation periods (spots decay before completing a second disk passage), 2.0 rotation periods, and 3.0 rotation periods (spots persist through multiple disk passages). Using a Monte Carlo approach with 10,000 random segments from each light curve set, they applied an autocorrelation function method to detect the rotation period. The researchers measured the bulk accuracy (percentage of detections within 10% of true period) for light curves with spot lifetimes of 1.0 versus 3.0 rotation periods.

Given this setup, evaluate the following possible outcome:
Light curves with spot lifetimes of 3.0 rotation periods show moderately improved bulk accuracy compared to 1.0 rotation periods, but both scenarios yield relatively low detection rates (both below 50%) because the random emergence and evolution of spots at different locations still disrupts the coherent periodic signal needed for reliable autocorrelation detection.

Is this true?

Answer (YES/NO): NO